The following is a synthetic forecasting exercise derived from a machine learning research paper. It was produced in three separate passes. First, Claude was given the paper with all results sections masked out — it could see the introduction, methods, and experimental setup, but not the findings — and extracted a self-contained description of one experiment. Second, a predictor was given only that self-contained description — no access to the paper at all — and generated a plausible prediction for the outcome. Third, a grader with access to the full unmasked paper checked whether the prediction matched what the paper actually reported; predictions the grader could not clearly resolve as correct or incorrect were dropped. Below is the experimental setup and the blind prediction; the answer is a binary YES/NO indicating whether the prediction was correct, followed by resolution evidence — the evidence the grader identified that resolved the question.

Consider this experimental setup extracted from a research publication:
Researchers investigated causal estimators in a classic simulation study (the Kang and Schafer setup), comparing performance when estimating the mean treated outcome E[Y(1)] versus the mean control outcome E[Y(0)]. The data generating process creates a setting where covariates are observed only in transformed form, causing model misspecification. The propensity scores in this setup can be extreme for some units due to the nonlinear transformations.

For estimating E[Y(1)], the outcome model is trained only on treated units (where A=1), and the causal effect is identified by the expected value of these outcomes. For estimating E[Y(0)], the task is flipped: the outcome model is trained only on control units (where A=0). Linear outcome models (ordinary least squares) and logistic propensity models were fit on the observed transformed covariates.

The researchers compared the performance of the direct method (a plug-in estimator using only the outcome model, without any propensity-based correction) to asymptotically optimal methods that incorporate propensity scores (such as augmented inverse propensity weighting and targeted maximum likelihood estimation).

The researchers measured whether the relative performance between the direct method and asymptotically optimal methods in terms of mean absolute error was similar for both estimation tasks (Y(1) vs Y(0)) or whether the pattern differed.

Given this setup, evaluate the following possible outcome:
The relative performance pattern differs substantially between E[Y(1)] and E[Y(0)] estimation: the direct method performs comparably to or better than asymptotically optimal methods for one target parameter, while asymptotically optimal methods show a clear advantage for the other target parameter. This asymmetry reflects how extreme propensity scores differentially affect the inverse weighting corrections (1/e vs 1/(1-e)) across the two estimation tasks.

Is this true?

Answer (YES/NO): YES